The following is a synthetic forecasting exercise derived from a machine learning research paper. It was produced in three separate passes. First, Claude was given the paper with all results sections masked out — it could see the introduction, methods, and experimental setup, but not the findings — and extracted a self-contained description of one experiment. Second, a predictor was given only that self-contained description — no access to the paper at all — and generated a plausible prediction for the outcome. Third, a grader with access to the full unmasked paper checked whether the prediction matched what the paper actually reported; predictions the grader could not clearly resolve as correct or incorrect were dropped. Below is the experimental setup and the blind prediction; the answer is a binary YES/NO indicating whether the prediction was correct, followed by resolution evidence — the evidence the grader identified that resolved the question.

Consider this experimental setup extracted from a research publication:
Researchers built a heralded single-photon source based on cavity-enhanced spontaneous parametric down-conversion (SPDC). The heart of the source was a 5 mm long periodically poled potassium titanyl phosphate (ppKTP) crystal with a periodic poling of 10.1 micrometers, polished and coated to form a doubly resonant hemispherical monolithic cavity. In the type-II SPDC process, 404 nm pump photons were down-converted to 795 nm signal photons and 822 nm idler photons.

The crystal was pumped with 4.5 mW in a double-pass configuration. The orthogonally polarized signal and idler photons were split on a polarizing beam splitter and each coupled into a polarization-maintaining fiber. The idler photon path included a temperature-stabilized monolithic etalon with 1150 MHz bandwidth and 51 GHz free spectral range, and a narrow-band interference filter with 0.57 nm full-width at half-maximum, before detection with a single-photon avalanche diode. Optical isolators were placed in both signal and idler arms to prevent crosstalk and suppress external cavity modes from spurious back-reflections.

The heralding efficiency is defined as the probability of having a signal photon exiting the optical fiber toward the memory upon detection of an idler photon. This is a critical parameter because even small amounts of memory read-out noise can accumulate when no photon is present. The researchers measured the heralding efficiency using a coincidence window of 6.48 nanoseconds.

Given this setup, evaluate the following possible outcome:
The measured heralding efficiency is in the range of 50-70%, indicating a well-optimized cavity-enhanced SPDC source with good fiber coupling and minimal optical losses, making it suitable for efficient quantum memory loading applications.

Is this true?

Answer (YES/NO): NO